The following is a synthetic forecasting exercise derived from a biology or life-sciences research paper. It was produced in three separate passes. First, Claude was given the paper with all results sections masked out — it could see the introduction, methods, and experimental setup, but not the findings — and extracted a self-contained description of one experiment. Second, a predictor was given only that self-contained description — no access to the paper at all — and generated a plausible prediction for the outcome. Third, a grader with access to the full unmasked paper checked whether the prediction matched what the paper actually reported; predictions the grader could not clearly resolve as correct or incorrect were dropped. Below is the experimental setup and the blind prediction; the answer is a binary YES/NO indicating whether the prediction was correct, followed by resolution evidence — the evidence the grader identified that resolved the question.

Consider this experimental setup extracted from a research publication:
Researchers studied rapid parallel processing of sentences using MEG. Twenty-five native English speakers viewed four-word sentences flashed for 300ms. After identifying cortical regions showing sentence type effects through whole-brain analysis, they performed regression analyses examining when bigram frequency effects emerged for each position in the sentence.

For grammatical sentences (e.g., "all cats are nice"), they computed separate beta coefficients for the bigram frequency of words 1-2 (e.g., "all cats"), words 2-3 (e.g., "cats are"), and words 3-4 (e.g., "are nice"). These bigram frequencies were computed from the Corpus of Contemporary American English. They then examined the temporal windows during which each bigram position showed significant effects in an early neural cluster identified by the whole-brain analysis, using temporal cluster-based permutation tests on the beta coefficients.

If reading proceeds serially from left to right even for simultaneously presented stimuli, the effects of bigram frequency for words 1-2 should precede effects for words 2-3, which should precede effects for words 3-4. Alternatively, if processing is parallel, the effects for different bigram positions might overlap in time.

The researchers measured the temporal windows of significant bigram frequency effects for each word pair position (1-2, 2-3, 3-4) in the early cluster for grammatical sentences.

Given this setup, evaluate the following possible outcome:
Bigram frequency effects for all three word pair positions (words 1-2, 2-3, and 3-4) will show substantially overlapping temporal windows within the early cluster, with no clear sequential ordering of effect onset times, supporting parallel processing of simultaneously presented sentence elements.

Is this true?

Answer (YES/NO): NO